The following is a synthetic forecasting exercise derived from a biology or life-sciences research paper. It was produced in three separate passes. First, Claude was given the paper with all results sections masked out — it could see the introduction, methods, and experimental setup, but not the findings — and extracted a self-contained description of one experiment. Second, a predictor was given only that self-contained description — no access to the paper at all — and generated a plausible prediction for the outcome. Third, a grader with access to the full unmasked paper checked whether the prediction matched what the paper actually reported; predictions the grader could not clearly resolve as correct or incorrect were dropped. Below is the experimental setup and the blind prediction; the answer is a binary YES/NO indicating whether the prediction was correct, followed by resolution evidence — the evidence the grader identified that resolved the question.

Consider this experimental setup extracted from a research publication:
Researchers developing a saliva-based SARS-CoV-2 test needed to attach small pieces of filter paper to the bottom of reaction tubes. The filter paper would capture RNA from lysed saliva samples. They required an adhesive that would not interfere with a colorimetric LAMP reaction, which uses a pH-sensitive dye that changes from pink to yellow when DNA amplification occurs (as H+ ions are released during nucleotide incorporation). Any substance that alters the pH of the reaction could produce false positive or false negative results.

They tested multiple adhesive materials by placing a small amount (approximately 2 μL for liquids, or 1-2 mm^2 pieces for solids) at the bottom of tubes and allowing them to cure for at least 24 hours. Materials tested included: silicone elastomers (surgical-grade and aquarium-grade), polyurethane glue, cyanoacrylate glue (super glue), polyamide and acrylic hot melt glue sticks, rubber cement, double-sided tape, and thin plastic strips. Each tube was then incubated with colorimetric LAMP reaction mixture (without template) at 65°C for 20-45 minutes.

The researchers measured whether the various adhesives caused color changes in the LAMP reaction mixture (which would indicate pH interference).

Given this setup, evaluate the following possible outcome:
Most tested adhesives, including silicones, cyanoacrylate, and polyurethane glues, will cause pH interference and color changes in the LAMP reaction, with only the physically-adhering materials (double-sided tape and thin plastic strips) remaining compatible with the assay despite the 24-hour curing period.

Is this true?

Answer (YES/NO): NO